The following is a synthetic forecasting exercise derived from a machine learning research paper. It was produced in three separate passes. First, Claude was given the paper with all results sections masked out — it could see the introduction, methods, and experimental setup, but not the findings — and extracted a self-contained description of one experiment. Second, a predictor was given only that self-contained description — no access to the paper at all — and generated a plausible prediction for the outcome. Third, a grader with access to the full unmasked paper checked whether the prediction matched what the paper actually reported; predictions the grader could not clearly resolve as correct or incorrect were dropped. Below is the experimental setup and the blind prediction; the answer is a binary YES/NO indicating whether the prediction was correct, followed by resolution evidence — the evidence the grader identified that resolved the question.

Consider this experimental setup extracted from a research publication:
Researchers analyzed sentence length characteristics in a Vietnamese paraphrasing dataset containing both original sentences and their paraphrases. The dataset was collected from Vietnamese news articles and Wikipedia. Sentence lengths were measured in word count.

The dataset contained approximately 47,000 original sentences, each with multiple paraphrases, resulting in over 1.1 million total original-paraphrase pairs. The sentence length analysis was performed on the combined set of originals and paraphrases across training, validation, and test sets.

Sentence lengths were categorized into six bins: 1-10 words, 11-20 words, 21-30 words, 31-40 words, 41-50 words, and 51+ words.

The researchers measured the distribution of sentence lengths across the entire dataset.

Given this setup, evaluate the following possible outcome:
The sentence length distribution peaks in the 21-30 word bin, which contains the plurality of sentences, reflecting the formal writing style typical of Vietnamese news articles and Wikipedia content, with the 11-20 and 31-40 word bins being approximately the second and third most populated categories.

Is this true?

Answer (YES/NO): NO